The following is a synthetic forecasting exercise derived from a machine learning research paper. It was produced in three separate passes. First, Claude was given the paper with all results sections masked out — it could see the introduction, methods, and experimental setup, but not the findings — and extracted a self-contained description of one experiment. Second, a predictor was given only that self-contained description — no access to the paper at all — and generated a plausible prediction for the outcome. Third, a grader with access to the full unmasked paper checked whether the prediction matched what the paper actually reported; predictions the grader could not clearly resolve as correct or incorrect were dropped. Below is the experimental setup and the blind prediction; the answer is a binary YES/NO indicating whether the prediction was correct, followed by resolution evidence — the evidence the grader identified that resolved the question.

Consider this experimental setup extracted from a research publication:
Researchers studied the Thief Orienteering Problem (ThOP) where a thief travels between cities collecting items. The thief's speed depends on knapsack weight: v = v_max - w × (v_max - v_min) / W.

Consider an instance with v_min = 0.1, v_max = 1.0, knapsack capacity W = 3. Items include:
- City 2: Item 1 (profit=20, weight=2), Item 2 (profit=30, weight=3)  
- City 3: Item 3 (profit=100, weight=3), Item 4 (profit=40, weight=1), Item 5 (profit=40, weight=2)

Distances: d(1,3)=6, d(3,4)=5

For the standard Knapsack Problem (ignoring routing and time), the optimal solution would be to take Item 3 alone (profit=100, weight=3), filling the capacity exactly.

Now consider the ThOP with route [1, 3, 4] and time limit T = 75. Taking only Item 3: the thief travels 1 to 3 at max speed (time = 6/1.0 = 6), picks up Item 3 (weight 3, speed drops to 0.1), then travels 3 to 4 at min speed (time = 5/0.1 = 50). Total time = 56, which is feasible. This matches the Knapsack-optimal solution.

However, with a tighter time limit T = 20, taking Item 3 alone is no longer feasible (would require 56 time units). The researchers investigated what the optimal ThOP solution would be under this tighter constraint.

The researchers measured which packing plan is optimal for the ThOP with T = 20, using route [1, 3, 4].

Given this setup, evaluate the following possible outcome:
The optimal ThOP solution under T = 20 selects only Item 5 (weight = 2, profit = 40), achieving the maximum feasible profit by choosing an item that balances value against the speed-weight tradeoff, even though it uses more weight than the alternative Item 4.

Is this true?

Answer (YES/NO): NO